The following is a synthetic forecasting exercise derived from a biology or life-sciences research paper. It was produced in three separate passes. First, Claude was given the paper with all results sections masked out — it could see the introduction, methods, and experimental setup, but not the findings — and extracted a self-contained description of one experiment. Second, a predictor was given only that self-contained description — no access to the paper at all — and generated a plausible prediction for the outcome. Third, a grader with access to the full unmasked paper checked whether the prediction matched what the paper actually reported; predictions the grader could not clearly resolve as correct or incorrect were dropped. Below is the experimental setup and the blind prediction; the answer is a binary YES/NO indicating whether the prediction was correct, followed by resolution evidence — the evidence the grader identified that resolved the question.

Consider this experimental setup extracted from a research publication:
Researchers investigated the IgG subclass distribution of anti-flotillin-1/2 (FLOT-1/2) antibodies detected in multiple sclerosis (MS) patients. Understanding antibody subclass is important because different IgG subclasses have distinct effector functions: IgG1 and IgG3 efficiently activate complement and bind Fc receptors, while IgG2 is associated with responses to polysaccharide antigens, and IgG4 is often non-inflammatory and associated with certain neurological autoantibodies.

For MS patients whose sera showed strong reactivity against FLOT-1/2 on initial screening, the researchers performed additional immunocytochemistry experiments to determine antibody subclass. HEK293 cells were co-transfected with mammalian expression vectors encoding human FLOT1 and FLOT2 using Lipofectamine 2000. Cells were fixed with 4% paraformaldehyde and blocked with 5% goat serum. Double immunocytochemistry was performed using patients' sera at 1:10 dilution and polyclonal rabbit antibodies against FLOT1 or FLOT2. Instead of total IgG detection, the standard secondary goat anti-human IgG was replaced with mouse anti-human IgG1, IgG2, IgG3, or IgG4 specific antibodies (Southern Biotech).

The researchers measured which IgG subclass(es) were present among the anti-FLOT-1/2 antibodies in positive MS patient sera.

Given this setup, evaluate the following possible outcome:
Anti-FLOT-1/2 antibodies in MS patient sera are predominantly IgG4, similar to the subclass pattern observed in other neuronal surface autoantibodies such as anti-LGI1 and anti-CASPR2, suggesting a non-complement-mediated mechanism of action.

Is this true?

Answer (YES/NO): NO